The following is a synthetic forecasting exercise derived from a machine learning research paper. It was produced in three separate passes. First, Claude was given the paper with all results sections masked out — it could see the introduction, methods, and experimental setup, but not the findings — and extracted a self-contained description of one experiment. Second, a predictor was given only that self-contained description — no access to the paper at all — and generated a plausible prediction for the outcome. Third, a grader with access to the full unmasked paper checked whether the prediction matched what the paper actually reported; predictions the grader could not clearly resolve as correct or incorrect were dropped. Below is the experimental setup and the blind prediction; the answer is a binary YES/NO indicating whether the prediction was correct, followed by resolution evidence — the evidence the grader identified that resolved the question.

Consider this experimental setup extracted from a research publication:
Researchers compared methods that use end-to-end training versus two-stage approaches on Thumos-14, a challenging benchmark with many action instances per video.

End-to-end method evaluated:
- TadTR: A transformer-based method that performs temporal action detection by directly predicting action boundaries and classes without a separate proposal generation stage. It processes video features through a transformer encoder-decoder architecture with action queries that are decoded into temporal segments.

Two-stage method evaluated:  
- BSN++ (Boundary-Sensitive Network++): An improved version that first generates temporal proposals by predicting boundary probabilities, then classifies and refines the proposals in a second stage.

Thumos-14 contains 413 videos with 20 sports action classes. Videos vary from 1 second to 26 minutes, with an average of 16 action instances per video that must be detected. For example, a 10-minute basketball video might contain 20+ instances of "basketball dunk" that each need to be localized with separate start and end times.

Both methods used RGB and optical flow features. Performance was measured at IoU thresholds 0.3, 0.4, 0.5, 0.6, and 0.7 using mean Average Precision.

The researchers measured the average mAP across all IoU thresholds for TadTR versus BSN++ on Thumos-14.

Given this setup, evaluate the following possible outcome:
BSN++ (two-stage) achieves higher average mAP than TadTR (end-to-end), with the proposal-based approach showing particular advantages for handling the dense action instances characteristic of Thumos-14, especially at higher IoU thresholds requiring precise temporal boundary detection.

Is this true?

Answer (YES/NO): NO